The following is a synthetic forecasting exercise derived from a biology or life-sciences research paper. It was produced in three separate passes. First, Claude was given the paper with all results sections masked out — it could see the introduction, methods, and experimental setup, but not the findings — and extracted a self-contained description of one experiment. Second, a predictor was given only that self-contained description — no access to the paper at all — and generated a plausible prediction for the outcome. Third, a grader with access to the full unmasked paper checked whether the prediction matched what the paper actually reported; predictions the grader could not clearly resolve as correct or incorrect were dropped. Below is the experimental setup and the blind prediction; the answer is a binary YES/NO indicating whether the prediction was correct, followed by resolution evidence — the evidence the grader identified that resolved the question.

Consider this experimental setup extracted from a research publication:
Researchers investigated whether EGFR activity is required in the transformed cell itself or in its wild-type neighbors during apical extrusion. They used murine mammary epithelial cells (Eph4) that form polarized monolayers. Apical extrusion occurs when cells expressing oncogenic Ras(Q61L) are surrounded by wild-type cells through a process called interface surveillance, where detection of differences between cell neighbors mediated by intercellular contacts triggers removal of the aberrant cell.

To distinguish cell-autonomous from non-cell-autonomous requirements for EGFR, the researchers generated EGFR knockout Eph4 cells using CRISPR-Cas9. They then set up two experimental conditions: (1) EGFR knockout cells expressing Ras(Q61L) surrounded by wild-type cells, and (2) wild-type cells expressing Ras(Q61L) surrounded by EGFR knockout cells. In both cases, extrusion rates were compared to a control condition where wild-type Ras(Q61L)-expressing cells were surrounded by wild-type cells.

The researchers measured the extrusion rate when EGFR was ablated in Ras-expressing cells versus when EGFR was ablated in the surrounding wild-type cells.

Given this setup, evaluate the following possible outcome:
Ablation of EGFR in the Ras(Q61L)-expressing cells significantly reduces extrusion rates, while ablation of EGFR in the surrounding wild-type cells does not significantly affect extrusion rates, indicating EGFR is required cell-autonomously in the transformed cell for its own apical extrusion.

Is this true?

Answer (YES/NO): YES